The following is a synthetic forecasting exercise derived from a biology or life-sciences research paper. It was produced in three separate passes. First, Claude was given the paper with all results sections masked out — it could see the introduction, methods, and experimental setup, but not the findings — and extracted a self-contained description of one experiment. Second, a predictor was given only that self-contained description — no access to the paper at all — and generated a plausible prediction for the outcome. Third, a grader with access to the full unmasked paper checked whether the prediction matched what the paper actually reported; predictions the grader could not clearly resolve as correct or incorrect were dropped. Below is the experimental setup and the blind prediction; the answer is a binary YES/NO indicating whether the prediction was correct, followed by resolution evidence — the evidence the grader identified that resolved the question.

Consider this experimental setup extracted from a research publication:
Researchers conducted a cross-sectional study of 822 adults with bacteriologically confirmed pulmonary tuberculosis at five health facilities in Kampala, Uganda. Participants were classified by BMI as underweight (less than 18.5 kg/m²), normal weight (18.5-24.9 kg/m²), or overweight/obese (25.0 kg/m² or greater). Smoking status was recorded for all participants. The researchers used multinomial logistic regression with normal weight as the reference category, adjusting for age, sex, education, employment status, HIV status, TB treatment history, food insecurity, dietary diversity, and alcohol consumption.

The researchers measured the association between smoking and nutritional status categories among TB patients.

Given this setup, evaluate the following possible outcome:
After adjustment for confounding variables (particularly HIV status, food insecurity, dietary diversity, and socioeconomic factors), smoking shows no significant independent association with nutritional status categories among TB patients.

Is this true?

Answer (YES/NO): YES